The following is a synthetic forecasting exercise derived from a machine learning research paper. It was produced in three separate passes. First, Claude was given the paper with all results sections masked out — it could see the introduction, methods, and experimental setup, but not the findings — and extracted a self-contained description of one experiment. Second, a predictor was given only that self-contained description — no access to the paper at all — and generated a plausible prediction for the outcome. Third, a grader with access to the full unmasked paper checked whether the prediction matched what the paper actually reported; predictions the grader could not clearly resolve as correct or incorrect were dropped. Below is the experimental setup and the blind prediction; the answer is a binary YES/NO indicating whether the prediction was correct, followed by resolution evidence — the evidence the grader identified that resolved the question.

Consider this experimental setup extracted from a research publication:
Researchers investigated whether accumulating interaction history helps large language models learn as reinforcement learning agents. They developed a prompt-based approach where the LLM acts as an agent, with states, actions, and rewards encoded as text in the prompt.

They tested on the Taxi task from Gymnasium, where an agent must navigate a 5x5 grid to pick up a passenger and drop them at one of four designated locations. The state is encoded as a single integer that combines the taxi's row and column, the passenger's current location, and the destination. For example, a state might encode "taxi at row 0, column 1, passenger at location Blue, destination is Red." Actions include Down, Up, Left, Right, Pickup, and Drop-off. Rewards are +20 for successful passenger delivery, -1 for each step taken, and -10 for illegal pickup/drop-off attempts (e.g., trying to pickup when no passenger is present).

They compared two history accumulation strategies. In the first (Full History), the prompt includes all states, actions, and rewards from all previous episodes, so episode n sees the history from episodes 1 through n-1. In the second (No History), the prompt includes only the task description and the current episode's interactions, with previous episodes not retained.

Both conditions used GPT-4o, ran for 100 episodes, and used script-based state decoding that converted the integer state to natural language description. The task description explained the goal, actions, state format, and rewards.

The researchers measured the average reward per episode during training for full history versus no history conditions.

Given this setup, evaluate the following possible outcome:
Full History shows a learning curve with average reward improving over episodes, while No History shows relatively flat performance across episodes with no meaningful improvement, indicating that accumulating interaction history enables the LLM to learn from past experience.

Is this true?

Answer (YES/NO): NO